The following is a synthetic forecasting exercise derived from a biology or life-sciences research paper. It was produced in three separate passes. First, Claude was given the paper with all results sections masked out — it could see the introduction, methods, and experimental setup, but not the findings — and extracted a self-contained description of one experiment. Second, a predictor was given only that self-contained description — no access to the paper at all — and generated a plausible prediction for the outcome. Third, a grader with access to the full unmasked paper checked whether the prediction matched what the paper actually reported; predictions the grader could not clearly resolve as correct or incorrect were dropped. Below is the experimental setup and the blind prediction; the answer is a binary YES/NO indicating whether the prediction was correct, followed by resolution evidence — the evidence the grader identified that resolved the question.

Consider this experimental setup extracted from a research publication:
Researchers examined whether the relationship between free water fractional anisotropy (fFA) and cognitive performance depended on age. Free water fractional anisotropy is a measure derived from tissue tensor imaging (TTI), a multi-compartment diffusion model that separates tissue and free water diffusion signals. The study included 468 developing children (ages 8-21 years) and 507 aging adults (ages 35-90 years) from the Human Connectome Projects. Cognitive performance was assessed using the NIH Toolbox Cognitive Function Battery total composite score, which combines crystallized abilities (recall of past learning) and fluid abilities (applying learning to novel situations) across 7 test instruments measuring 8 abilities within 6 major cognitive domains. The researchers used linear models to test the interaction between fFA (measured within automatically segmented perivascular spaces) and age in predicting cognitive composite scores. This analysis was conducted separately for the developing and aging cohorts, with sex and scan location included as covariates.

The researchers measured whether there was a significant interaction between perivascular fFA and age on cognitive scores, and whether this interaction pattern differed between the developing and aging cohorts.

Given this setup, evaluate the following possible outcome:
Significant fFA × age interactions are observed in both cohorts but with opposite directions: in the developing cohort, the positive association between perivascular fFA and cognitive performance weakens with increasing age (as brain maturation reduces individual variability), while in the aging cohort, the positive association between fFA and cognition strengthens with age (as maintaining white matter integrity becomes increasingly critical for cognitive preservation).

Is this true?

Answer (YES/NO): NO